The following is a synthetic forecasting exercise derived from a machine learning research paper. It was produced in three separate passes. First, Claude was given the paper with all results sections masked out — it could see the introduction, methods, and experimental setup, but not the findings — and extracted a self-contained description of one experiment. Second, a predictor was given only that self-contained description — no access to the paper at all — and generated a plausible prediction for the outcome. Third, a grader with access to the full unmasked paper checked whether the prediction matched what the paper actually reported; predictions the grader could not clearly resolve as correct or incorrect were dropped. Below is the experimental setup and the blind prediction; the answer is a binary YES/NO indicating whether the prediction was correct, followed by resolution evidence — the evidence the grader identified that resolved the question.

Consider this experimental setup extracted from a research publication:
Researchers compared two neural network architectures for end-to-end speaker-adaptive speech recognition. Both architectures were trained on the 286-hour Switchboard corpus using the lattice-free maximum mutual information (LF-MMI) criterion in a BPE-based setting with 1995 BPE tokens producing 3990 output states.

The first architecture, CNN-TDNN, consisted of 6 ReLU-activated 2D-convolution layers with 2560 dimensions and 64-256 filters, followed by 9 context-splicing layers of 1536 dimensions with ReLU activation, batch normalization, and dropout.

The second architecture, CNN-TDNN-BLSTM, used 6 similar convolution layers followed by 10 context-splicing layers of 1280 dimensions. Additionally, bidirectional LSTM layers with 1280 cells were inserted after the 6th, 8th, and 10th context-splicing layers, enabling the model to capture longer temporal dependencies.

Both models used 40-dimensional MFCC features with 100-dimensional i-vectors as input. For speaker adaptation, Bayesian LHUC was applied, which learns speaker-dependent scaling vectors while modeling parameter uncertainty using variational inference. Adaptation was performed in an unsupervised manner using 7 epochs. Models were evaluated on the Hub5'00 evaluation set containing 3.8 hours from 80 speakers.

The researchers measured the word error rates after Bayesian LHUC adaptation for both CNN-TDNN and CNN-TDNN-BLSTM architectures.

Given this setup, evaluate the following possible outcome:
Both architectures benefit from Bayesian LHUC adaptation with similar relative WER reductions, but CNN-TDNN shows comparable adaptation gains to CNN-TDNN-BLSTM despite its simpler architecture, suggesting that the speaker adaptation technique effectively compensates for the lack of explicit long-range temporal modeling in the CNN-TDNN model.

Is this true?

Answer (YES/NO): YES